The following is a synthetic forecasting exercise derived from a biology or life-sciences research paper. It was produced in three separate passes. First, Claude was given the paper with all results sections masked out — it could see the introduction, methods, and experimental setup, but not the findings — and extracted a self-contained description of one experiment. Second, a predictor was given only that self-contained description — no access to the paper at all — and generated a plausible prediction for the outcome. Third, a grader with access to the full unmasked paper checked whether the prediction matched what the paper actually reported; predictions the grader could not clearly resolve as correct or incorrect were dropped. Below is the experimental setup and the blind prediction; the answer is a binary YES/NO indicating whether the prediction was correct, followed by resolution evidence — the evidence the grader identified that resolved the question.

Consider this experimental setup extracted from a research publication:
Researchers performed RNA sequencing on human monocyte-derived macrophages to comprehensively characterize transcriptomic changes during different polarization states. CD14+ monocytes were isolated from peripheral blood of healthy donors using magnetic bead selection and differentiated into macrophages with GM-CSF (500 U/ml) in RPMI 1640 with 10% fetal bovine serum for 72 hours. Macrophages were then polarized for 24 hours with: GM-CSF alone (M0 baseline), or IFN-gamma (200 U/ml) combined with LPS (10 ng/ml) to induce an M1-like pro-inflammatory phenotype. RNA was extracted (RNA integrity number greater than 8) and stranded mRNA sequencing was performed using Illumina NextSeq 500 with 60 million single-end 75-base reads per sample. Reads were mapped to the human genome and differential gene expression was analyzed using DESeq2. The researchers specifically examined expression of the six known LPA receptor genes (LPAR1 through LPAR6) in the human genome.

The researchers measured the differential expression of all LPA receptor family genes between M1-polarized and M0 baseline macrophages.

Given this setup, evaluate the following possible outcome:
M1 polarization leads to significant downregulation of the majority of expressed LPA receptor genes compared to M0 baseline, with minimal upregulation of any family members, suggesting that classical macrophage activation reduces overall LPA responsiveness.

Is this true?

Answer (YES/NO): NO